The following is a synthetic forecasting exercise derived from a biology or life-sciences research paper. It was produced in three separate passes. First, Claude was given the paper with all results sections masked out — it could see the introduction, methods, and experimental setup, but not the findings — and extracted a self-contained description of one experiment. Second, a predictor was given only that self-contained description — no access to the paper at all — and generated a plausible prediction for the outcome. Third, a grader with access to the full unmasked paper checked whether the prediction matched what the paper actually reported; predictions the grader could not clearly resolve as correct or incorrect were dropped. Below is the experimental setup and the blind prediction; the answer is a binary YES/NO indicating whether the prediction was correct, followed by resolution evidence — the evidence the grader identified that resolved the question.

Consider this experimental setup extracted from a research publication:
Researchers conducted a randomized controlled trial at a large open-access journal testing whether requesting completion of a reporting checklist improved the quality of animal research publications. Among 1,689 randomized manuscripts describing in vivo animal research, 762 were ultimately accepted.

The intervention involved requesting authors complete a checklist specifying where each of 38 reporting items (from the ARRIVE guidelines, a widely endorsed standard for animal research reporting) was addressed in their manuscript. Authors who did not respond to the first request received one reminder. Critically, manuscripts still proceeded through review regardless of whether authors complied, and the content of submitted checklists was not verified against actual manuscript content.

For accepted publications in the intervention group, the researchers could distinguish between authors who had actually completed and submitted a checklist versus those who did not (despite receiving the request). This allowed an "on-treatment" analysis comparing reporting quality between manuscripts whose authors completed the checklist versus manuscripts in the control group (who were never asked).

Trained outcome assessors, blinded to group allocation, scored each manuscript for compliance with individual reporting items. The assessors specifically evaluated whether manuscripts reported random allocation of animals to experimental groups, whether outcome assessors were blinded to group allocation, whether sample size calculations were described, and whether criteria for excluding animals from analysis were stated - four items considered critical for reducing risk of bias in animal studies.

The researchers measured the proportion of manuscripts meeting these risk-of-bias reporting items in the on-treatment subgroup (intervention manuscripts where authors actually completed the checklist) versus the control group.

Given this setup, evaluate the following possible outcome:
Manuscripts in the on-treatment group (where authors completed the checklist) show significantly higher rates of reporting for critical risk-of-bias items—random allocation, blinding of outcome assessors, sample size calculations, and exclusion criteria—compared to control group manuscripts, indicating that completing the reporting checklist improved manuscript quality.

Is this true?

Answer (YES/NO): NO